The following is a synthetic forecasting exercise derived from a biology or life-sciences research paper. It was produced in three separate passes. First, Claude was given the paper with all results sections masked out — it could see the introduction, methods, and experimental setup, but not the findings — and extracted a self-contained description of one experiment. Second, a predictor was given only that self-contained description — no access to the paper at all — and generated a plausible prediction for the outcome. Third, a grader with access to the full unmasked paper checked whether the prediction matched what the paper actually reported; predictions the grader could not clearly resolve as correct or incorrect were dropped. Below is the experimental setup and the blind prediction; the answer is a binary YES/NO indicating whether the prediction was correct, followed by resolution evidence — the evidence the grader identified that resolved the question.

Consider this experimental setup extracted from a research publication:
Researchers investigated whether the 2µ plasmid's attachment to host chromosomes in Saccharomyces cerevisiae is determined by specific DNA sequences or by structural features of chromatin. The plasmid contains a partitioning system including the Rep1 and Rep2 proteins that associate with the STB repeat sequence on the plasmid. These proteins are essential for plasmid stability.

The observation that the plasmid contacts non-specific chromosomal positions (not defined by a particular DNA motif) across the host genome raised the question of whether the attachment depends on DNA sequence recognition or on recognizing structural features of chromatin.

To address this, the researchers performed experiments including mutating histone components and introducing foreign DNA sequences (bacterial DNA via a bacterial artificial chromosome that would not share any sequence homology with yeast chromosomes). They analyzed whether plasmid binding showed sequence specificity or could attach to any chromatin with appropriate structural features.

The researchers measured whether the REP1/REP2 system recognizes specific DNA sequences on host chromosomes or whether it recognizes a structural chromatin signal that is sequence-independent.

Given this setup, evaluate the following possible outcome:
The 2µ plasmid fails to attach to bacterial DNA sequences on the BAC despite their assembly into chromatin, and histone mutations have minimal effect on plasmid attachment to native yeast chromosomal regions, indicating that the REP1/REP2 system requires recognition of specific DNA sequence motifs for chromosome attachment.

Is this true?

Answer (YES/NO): NO